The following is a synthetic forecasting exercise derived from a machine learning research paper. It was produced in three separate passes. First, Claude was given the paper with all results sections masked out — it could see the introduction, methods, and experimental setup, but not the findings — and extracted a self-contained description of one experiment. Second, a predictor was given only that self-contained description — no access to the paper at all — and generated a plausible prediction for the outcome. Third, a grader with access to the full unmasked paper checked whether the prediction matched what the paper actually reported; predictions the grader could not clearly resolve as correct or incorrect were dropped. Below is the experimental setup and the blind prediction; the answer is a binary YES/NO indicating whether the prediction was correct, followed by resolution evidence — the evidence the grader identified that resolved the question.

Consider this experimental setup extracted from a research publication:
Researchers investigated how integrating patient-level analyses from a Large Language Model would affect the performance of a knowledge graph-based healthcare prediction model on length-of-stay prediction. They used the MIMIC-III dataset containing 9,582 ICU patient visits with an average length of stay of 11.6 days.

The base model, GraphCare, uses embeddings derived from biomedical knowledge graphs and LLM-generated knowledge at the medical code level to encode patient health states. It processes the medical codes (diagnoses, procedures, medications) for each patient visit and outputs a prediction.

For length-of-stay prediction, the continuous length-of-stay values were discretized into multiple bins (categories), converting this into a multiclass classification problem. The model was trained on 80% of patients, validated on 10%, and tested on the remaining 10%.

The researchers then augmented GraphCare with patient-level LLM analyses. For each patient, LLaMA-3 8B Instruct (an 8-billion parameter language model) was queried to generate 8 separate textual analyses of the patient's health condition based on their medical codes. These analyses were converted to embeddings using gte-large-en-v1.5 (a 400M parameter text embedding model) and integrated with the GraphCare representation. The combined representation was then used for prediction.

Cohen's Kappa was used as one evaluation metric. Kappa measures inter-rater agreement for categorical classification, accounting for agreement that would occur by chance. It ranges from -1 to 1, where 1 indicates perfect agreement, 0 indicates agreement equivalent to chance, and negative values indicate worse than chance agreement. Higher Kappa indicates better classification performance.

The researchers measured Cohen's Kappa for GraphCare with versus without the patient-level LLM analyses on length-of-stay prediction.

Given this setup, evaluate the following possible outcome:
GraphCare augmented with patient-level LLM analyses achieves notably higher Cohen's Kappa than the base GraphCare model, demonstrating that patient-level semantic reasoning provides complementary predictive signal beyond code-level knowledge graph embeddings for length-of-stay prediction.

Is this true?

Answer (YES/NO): NO